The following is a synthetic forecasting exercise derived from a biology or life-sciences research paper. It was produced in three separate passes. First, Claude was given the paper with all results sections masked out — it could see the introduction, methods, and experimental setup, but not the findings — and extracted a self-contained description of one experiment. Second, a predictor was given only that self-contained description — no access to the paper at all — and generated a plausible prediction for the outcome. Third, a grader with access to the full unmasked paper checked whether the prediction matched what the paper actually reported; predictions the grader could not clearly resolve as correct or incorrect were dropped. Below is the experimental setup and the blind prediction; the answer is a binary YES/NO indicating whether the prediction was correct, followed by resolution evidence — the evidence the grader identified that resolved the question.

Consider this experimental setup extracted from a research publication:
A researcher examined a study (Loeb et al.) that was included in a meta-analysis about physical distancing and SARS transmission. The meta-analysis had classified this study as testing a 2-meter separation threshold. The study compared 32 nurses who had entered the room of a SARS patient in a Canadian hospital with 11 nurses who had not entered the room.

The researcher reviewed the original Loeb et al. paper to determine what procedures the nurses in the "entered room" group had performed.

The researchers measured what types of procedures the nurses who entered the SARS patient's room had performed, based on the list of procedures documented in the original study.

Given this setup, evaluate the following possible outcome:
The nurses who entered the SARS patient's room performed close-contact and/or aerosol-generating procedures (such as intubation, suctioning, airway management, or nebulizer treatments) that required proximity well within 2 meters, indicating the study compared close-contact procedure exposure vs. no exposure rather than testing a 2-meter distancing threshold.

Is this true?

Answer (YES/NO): YES